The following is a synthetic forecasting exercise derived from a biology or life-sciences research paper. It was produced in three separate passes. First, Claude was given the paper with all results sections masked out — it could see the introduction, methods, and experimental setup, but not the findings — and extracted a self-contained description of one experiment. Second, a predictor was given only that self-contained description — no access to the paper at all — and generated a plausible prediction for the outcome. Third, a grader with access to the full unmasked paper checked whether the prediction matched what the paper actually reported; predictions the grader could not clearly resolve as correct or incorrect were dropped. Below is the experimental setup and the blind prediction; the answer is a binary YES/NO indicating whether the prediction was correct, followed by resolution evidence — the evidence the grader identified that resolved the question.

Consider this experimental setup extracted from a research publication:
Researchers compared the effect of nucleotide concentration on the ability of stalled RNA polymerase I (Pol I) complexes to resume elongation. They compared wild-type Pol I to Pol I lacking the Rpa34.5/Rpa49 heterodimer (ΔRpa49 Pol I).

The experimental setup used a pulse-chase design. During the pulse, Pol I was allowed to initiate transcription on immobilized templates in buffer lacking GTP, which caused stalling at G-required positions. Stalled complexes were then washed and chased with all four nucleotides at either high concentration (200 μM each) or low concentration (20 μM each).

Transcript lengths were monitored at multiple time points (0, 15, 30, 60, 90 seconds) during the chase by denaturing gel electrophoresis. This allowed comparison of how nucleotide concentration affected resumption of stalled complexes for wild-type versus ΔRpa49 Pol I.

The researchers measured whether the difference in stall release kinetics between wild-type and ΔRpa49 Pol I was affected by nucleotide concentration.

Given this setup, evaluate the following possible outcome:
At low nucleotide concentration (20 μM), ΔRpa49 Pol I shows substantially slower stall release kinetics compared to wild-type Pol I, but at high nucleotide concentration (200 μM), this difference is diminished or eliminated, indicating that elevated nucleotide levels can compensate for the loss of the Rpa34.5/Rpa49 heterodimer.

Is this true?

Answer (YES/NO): NO